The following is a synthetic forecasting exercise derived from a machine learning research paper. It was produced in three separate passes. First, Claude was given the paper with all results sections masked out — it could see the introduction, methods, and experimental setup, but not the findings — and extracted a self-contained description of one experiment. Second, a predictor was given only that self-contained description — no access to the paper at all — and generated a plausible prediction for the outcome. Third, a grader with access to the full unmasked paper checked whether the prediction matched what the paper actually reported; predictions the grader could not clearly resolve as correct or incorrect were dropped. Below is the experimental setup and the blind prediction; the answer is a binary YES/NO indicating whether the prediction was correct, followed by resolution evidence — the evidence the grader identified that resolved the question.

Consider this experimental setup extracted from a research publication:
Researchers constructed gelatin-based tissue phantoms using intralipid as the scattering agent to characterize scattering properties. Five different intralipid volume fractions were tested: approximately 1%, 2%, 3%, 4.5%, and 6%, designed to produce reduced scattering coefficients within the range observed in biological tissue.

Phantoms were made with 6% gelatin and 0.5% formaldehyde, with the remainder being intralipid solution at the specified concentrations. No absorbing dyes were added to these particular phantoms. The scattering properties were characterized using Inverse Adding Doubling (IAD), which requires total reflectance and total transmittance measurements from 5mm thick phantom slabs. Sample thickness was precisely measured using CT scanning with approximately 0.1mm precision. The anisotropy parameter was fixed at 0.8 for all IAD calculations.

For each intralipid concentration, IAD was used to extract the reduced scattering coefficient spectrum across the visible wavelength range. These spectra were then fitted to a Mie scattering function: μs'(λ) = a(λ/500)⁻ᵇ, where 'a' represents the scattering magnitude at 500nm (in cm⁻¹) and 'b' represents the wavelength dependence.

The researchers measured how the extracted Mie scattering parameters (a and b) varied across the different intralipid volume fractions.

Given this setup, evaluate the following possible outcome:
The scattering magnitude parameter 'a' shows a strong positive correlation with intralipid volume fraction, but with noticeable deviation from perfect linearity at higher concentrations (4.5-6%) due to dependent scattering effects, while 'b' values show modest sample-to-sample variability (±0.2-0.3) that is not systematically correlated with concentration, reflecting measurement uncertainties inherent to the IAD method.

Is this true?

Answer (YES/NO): NO